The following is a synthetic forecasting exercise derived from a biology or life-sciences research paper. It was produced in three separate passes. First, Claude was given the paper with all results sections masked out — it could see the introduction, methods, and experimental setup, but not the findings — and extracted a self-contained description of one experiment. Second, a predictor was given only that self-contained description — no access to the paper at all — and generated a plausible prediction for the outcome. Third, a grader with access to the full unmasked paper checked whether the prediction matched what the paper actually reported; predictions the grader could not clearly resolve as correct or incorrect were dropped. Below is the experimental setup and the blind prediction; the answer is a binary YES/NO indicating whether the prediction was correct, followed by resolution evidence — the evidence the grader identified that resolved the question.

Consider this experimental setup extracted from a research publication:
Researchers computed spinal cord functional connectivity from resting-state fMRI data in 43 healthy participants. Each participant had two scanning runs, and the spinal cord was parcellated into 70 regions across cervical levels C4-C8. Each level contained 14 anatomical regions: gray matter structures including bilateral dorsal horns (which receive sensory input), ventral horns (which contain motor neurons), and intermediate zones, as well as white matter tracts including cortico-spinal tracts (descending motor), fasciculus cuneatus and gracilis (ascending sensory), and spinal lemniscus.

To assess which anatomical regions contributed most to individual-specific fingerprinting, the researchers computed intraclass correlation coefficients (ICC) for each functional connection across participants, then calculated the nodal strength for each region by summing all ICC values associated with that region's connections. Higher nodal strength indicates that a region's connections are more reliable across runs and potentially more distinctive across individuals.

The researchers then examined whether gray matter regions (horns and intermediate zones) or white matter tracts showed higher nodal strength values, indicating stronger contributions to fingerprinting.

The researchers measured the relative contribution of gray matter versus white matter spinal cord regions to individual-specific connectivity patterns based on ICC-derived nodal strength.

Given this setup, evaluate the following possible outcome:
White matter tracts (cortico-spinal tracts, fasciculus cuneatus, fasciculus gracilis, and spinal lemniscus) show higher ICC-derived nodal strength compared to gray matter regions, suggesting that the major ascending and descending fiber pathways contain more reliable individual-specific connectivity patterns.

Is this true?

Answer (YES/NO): NO